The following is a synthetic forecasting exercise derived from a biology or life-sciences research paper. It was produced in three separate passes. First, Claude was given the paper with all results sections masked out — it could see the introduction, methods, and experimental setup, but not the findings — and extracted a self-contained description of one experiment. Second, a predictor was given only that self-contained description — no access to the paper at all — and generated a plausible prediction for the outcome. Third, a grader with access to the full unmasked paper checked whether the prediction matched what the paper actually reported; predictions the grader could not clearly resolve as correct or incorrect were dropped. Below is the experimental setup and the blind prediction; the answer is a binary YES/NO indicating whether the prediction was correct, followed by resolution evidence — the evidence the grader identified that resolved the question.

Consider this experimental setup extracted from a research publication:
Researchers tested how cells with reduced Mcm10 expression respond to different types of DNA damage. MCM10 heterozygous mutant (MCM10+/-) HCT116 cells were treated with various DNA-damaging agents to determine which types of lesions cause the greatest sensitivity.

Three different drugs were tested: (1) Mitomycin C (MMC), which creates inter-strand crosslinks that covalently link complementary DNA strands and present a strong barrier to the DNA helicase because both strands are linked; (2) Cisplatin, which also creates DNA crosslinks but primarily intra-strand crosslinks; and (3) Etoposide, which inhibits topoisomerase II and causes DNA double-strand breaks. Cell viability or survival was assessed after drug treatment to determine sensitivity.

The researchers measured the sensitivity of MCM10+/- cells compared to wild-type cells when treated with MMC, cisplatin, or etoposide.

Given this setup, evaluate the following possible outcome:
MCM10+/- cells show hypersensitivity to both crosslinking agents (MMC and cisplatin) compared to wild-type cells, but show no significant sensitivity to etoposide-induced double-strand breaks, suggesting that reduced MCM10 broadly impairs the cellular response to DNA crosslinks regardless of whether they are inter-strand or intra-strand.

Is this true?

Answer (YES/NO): NO